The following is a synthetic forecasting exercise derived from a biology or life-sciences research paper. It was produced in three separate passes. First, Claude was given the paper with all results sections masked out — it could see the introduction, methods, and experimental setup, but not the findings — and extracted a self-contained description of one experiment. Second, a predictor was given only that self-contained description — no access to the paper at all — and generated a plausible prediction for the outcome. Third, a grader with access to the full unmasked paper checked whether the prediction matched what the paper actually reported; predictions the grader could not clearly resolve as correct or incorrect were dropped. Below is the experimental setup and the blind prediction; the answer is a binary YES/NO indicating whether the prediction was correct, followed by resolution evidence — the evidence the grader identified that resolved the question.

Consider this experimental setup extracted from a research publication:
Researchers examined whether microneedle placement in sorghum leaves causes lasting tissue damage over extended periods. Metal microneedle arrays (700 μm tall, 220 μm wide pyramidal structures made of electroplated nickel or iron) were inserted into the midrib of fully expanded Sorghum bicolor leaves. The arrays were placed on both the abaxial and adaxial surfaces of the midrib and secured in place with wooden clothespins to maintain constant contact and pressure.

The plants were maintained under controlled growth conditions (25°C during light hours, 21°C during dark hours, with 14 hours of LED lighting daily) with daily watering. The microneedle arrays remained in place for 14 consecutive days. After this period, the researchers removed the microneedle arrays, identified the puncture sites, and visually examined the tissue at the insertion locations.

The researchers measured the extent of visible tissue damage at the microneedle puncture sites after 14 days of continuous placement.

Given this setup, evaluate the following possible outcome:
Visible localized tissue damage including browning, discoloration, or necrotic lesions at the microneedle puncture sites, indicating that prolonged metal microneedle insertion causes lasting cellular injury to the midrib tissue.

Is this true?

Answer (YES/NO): NO